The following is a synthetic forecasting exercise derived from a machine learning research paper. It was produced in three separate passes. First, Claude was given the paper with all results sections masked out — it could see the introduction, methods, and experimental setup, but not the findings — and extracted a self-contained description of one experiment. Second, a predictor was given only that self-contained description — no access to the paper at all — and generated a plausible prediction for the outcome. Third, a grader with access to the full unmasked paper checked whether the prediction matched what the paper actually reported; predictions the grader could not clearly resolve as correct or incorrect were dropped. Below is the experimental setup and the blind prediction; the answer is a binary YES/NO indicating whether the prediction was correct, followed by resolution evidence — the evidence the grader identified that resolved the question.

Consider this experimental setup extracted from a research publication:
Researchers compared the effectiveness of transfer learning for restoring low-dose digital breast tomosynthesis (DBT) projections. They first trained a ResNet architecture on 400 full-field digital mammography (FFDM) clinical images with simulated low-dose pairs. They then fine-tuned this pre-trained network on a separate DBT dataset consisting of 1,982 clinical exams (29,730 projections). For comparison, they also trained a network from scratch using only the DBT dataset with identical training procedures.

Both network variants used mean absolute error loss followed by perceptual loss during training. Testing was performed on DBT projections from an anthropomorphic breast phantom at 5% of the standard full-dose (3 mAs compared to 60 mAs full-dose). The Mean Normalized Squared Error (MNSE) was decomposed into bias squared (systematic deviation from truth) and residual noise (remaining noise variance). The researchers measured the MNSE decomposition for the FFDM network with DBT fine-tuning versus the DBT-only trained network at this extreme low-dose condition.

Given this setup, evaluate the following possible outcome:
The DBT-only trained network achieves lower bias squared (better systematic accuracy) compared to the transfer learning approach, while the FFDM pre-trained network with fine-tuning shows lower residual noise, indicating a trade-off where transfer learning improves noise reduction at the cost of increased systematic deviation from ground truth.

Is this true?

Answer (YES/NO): NO